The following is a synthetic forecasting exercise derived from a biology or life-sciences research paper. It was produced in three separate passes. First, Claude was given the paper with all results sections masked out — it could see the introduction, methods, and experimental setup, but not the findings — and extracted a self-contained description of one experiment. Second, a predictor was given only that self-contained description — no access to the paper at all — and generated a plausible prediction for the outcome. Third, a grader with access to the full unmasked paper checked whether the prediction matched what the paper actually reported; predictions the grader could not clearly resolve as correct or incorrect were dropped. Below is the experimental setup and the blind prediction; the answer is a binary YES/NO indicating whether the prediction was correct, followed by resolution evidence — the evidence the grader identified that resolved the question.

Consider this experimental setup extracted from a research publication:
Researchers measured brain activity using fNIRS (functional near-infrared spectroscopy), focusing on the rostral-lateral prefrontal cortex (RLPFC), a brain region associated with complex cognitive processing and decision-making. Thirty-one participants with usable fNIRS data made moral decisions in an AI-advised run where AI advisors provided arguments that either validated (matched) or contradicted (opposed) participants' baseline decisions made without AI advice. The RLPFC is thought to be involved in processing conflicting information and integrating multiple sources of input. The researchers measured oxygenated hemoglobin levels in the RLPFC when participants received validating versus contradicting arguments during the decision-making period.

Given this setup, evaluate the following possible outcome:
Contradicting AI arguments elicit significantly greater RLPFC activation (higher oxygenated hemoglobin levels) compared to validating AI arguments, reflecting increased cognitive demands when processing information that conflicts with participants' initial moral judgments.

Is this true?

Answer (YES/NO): NO